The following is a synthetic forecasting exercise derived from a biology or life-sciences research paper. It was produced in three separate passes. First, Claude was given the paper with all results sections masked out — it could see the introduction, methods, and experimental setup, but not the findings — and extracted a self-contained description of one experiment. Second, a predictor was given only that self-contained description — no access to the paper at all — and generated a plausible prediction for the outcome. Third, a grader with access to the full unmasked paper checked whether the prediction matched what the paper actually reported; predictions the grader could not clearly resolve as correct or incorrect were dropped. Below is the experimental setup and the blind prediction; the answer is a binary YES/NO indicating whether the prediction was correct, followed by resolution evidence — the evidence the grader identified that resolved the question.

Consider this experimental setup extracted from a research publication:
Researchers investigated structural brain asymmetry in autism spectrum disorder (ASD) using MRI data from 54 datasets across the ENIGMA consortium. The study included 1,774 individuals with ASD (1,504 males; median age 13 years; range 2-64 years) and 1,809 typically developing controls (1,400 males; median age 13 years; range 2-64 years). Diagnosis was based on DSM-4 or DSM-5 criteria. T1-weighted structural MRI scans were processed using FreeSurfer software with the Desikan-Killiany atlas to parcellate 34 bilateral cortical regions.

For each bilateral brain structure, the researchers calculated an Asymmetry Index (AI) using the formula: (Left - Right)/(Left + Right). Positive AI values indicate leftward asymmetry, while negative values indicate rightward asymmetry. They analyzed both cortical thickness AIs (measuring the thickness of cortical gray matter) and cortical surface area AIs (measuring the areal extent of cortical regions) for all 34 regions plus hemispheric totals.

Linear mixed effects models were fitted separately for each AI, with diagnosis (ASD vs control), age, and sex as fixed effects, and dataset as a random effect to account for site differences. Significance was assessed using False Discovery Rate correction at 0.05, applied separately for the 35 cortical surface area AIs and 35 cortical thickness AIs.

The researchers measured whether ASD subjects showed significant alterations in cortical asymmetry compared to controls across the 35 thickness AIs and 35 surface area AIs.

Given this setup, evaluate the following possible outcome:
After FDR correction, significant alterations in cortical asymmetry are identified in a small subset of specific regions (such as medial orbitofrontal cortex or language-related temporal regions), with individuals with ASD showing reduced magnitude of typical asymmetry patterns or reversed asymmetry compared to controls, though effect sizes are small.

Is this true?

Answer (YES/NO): YES